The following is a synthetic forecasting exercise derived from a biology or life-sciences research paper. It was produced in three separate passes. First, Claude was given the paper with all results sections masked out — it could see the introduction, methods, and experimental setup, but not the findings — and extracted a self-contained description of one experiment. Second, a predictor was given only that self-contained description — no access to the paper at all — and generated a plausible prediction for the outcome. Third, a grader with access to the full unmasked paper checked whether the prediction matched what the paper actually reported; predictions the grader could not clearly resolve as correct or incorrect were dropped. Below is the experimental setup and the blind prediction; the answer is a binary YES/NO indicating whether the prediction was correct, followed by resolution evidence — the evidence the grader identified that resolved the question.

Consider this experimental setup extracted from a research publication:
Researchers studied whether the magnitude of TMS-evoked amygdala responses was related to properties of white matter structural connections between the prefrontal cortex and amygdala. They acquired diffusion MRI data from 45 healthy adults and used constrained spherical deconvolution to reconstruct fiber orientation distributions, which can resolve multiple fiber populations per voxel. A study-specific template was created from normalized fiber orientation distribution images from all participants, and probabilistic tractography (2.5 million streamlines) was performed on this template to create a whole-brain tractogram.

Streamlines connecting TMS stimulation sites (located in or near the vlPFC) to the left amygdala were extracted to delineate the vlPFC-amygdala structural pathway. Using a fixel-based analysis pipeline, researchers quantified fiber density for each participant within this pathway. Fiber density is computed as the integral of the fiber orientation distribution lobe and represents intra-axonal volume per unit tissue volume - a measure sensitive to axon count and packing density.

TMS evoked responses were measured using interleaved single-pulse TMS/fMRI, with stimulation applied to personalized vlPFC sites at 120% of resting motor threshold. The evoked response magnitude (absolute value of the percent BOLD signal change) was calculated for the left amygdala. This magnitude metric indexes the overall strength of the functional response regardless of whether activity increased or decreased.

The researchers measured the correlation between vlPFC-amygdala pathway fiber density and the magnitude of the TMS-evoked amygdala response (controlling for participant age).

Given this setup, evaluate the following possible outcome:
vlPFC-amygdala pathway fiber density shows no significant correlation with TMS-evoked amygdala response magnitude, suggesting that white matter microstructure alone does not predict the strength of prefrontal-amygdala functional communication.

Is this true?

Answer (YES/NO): NO